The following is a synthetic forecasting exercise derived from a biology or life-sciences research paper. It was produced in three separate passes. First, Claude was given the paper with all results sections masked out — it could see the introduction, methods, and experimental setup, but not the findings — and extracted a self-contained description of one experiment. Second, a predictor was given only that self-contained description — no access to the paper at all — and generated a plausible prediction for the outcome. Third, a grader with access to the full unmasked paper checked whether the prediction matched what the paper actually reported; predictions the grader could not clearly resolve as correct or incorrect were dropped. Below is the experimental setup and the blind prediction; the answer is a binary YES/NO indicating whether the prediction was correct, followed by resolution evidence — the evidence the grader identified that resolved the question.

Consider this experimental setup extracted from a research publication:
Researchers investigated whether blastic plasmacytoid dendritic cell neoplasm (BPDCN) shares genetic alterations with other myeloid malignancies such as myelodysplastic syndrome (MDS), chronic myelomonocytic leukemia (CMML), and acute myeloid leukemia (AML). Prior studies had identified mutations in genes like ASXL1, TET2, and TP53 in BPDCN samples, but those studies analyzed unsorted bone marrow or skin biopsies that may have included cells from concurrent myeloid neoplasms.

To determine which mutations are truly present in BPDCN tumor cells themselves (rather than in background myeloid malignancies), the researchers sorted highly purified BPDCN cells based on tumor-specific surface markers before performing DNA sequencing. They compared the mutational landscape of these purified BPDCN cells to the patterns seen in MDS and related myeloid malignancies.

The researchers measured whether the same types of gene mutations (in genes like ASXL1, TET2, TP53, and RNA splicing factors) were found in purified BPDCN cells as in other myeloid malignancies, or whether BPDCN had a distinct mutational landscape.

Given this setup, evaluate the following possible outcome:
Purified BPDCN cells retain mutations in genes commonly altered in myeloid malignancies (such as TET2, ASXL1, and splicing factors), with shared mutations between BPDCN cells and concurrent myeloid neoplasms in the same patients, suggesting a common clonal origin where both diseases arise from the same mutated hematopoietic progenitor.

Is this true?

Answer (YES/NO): NO